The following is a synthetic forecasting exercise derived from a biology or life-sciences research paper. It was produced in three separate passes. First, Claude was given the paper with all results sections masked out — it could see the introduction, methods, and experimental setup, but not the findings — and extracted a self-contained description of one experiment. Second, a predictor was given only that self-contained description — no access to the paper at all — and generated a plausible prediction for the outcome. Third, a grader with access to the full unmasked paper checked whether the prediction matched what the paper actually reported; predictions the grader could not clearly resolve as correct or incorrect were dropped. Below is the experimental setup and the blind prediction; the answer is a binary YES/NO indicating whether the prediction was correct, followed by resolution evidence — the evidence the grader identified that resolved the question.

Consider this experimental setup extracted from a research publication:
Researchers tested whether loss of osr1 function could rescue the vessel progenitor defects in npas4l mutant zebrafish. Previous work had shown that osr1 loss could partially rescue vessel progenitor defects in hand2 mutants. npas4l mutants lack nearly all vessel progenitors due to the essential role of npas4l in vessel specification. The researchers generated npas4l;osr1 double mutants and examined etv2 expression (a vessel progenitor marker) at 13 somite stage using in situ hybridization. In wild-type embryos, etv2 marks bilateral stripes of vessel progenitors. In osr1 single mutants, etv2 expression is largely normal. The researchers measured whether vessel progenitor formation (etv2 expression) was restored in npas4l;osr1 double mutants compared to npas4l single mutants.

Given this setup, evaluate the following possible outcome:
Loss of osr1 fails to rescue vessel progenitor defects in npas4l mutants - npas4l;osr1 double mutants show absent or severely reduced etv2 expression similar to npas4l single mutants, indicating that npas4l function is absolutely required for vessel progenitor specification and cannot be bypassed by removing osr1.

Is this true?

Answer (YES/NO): YES